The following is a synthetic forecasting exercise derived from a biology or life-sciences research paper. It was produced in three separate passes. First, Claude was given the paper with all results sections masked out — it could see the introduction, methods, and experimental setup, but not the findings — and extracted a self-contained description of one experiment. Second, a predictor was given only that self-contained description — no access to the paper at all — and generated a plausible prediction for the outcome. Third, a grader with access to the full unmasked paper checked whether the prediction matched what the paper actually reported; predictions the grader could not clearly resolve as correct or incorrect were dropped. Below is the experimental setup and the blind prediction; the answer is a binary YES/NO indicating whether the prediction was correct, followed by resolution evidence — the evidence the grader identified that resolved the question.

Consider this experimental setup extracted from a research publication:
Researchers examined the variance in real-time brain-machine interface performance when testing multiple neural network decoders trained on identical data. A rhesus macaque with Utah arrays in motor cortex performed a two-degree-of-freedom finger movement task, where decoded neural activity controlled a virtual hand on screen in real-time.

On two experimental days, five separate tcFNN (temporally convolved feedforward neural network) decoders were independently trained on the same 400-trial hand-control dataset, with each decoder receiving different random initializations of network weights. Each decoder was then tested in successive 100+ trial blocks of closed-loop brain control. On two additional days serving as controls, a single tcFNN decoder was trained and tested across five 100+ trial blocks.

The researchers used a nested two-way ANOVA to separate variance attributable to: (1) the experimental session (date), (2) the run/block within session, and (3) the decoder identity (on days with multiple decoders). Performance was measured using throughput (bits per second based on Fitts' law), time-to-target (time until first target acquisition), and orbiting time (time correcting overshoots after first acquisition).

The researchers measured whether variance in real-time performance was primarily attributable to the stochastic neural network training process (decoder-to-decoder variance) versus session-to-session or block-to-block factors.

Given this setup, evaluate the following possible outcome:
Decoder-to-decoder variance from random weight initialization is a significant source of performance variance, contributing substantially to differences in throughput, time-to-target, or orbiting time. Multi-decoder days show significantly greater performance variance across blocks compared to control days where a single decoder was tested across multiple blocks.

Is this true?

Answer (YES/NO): NO